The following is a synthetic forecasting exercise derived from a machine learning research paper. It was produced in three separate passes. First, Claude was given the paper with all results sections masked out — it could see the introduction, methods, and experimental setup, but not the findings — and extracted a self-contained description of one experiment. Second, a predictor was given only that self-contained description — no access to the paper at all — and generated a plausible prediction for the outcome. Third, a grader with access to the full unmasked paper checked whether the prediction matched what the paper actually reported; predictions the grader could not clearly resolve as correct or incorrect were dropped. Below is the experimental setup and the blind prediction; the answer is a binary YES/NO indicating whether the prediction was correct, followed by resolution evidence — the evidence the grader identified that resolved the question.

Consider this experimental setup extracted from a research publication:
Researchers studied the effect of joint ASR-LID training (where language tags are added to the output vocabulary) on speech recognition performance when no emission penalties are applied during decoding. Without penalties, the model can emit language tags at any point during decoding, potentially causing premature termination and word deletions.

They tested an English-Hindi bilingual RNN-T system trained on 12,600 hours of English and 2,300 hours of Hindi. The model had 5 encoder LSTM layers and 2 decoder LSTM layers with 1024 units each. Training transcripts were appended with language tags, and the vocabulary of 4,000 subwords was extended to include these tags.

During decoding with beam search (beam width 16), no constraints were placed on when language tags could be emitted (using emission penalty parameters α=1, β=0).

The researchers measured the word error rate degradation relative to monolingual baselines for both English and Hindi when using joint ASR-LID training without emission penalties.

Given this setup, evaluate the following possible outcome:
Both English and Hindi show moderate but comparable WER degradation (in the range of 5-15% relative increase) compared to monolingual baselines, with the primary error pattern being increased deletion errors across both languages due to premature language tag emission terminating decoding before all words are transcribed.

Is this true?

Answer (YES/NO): NO